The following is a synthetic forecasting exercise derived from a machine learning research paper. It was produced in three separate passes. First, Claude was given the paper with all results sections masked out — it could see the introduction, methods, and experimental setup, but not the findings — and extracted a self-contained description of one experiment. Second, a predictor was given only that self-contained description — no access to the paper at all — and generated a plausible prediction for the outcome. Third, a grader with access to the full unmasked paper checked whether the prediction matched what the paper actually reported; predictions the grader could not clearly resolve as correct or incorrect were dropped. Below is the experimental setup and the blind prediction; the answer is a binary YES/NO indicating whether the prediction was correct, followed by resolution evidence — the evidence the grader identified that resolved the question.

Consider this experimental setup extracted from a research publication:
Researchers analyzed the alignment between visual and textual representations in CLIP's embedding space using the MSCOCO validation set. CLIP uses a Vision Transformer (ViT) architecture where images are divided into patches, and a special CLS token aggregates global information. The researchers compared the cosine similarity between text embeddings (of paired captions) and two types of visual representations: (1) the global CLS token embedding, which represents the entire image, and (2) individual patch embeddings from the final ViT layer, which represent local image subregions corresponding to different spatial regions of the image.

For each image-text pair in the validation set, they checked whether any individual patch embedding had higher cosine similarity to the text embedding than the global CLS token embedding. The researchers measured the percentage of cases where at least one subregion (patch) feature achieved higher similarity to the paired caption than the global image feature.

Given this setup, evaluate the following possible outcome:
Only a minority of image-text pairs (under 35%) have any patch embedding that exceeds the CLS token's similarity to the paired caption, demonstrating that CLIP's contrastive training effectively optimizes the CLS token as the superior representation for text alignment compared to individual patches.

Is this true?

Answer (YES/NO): YES